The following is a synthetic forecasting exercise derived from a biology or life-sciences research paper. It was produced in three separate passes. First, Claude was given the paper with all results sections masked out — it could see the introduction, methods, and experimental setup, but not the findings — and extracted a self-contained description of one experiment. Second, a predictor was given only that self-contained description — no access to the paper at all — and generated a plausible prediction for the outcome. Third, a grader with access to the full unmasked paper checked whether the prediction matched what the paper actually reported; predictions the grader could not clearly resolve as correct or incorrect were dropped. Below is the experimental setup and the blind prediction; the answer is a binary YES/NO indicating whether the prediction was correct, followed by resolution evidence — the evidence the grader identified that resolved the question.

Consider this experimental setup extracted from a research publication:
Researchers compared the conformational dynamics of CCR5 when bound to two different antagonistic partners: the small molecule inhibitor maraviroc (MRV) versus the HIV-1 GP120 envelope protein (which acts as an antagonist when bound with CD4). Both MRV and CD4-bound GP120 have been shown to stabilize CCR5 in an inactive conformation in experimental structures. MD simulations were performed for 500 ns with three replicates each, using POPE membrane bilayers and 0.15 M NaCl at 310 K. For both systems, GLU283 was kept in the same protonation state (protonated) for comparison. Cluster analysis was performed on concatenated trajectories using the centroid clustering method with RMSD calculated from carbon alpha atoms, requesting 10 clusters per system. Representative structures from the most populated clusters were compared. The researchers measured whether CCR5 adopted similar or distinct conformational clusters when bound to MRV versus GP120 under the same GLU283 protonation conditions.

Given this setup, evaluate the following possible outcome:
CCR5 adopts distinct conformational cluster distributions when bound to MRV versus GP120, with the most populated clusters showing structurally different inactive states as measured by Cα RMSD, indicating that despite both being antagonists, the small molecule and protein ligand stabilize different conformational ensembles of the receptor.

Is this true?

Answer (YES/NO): NO